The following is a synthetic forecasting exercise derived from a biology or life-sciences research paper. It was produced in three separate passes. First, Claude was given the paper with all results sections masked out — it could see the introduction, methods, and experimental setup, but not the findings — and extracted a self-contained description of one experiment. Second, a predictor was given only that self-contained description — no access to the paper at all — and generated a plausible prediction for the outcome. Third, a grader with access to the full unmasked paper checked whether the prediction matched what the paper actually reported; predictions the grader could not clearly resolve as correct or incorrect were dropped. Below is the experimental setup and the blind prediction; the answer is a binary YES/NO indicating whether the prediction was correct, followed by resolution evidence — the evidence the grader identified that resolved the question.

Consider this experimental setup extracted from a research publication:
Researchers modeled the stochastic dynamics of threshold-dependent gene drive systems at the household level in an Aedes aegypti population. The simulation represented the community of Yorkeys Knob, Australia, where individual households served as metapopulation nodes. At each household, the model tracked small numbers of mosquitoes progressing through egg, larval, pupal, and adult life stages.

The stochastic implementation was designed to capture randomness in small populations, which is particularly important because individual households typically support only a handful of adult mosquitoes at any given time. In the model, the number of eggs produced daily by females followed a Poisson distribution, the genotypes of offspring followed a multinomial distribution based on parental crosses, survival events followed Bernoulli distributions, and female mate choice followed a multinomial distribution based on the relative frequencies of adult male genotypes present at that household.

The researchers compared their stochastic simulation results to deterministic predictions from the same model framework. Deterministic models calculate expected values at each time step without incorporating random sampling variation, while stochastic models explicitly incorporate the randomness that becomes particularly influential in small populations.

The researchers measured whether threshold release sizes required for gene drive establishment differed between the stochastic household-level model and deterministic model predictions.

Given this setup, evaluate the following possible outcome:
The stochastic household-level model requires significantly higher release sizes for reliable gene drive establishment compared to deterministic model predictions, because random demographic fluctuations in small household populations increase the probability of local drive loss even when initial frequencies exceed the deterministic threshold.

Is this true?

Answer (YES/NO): NO